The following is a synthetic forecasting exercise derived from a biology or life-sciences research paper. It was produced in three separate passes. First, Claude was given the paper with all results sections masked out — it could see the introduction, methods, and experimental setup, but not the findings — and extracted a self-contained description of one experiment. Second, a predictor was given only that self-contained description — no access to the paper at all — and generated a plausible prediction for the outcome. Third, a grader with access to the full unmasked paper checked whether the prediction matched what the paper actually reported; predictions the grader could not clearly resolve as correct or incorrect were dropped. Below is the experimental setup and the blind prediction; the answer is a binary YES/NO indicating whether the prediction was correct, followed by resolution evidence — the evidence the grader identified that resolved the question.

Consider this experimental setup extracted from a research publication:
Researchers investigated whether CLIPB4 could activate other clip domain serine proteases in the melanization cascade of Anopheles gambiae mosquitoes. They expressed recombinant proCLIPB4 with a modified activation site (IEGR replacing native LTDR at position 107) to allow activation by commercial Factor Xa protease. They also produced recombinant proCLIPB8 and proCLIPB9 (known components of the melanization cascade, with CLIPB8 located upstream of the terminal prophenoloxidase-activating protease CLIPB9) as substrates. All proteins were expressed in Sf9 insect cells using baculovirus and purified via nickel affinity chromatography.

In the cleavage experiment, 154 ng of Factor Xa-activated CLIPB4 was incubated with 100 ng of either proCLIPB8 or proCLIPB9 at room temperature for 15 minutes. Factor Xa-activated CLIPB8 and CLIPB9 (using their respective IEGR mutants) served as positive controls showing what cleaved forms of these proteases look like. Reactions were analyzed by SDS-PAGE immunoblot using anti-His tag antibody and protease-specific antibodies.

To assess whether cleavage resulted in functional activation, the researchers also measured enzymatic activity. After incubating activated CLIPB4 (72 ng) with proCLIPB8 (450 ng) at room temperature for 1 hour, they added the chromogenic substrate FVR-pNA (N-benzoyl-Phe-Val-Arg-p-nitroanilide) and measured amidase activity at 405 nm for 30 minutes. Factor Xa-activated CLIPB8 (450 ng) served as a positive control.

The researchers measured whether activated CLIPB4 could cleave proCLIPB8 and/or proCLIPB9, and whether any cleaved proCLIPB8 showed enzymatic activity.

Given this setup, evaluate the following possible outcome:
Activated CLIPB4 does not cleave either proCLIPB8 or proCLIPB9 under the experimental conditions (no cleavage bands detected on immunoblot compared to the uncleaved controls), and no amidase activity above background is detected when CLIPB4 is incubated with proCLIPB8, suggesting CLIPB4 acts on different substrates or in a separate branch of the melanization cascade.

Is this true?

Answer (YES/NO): NO